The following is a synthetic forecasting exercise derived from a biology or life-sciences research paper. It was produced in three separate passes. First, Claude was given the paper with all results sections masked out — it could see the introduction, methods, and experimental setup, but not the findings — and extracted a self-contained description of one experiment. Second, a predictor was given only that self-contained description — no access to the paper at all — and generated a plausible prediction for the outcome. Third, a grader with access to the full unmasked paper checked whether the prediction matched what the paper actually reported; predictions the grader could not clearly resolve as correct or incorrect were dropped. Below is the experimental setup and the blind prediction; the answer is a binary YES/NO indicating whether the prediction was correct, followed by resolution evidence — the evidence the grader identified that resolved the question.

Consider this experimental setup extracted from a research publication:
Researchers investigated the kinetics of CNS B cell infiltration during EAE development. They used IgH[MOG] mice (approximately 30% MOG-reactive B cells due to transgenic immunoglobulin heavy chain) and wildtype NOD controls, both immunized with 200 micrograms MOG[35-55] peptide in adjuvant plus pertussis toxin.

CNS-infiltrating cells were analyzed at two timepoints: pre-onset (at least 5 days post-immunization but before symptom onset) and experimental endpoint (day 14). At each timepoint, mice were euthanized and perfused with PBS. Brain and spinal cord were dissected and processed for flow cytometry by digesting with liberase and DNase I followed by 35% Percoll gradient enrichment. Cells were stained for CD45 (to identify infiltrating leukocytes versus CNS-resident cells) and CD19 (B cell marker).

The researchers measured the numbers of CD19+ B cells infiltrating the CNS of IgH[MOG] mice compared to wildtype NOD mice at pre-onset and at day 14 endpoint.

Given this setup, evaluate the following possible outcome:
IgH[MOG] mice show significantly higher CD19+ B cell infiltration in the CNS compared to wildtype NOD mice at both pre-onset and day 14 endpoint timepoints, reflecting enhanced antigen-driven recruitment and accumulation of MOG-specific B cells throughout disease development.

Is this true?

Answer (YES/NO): NO